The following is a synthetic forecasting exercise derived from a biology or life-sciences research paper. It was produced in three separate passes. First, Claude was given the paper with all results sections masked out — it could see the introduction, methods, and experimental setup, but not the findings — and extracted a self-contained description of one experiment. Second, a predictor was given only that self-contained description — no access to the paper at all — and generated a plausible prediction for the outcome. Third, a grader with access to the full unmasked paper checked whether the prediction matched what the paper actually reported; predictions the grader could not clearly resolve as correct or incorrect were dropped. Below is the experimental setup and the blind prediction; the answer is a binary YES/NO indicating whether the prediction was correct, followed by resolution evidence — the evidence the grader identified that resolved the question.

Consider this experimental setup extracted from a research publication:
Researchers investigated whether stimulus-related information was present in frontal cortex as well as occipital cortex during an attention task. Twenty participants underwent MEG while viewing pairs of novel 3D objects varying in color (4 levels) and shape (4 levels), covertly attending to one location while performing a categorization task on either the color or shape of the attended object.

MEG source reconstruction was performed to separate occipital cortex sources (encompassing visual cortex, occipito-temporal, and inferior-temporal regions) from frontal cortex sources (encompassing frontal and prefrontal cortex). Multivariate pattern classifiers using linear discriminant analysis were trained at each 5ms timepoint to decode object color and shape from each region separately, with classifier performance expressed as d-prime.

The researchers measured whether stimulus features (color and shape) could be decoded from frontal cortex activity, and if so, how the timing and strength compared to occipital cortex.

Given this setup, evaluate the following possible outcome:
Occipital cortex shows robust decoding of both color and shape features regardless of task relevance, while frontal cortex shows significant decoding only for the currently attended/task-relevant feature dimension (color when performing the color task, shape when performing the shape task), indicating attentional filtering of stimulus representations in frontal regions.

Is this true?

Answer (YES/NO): NO